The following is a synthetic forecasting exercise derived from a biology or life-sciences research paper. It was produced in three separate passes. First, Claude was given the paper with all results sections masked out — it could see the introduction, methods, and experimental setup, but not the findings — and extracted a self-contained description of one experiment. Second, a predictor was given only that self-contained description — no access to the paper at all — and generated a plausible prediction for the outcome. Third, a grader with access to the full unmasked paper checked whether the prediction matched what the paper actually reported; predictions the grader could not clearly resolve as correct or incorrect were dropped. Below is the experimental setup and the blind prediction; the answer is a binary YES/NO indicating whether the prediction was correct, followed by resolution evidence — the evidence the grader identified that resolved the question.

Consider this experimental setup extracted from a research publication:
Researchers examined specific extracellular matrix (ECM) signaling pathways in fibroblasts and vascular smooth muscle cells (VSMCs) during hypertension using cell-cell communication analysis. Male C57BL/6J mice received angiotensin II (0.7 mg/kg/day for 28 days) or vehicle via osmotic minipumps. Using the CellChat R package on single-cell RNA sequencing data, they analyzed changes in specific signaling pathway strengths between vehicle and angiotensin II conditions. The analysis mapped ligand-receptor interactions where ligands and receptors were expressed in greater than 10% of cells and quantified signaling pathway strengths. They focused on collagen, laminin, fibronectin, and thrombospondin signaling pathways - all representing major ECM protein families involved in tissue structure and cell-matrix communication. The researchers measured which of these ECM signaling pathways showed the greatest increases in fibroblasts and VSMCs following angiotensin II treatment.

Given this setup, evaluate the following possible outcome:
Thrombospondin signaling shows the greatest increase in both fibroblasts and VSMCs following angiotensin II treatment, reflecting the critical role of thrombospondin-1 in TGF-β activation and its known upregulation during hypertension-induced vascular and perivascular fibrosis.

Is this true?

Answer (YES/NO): NO